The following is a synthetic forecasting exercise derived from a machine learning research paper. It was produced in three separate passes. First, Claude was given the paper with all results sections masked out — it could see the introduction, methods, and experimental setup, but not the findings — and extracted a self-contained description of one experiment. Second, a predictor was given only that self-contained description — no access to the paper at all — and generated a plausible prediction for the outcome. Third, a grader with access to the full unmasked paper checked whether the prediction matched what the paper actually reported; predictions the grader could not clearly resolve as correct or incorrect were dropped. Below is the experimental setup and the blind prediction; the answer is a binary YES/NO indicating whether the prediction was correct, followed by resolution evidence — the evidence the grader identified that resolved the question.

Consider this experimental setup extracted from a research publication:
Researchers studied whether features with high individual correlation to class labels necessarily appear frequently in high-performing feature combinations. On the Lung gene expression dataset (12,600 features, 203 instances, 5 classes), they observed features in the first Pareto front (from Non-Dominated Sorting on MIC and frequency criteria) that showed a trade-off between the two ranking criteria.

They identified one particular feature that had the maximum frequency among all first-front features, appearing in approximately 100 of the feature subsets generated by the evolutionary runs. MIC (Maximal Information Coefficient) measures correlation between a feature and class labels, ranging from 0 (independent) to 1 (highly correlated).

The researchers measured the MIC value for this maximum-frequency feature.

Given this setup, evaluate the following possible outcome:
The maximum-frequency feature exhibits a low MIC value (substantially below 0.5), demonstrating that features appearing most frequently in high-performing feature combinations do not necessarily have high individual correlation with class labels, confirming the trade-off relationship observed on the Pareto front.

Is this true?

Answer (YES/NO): YES